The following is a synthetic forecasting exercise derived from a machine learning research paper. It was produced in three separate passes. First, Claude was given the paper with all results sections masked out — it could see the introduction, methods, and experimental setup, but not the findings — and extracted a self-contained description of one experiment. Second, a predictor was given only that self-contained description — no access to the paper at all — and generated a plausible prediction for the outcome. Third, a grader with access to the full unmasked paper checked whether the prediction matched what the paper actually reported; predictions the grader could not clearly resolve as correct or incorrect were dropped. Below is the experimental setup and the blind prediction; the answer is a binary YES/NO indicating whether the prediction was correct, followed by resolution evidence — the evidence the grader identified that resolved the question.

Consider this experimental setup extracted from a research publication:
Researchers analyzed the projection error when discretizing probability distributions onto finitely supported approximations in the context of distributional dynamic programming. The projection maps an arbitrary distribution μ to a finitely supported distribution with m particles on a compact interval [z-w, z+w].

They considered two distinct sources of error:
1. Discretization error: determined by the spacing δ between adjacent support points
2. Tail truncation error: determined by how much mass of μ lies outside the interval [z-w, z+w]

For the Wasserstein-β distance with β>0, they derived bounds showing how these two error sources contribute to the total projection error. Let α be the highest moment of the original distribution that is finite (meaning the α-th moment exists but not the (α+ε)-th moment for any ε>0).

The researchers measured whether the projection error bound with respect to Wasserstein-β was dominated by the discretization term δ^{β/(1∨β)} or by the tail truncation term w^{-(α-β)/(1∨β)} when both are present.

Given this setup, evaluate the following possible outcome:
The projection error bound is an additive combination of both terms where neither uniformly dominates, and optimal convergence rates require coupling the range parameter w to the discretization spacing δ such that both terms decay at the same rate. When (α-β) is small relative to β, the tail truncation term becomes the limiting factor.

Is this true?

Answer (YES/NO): NO